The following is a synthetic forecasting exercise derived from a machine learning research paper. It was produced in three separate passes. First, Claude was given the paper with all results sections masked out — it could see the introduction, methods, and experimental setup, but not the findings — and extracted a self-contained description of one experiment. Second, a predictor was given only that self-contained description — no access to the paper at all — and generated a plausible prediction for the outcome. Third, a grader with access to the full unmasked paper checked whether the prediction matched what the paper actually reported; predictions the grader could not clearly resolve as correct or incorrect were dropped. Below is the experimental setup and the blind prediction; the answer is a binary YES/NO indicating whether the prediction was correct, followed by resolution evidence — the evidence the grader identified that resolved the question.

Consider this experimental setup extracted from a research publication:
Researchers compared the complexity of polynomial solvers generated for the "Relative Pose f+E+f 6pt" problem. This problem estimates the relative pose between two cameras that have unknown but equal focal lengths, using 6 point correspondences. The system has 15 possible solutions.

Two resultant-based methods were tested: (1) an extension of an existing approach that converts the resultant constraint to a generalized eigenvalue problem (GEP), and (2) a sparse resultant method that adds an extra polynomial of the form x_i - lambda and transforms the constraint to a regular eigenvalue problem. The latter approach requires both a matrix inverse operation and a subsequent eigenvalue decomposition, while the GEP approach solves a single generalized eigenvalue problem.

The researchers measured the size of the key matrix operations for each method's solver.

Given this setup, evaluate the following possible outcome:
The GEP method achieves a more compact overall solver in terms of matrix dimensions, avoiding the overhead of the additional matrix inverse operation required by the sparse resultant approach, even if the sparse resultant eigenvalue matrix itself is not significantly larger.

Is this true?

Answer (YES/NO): NO